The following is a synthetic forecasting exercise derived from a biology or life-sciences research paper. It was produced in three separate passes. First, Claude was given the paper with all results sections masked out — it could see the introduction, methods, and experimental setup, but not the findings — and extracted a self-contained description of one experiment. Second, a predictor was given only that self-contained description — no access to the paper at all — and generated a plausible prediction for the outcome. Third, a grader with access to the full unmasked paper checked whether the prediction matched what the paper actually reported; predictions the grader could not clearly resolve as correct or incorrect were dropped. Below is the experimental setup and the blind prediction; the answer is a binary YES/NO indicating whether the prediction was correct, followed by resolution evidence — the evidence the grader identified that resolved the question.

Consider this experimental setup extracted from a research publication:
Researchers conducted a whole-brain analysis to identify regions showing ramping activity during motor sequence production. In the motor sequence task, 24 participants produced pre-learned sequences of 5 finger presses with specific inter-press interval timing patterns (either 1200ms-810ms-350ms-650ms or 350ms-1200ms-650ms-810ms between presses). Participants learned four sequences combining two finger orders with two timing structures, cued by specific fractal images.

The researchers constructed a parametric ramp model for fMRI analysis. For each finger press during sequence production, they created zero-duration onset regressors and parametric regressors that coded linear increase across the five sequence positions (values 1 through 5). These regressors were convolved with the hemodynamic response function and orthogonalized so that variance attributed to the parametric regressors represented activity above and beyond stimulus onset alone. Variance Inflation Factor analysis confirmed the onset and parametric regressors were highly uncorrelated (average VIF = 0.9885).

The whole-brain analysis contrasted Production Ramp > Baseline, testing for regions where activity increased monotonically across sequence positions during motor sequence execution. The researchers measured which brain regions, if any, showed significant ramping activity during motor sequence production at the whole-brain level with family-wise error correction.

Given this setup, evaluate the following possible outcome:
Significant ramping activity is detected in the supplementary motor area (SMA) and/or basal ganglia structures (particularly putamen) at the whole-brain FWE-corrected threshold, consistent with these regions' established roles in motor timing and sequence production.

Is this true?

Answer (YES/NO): NO